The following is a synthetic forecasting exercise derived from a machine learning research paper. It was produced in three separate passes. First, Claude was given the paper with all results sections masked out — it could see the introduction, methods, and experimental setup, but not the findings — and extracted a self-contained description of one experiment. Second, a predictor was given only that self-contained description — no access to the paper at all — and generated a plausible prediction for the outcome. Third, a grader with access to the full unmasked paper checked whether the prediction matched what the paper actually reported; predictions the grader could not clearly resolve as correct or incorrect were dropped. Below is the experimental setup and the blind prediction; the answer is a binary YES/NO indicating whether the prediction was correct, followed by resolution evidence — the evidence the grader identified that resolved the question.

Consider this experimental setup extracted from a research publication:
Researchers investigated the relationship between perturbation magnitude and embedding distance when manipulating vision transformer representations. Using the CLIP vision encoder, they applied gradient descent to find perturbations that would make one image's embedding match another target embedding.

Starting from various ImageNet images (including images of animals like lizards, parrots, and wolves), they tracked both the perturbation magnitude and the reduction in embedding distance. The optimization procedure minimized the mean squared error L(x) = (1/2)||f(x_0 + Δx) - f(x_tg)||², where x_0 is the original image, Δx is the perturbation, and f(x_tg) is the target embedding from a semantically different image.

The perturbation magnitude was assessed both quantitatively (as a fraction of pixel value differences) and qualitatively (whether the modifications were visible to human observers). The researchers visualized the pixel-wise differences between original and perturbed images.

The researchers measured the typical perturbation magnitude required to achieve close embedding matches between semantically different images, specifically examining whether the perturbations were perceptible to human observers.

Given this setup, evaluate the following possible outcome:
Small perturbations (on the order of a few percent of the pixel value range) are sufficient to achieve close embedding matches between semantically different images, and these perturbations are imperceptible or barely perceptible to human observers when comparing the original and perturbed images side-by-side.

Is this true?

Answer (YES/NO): YES